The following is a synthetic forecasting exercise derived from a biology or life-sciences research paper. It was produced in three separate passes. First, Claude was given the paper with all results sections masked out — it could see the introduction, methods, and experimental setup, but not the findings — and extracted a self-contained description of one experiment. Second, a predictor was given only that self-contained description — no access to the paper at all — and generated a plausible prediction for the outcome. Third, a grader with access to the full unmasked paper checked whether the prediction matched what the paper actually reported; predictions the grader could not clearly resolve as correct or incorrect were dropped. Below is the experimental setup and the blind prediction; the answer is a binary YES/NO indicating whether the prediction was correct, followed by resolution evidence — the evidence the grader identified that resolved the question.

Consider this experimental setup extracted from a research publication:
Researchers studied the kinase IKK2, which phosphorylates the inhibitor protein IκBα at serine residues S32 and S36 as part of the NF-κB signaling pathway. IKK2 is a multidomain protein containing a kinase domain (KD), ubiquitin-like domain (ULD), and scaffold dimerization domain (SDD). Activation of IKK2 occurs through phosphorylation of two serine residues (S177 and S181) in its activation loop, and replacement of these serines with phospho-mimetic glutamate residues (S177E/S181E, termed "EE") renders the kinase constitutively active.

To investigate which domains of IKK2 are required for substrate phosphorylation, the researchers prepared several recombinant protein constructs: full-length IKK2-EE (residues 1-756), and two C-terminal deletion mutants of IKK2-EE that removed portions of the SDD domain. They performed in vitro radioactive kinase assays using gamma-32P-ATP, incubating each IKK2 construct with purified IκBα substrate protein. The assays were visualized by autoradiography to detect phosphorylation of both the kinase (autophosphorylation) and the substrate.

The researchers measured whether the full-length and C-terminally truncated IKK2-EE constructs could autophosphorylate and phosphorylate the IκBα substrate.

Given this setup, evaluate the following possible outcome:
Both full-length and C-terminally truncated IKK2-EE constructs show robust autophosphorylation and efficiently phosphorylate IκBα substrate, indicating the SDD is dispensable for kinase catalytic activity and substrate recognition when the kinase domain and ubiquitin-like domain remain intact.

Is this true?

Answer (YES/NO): YES